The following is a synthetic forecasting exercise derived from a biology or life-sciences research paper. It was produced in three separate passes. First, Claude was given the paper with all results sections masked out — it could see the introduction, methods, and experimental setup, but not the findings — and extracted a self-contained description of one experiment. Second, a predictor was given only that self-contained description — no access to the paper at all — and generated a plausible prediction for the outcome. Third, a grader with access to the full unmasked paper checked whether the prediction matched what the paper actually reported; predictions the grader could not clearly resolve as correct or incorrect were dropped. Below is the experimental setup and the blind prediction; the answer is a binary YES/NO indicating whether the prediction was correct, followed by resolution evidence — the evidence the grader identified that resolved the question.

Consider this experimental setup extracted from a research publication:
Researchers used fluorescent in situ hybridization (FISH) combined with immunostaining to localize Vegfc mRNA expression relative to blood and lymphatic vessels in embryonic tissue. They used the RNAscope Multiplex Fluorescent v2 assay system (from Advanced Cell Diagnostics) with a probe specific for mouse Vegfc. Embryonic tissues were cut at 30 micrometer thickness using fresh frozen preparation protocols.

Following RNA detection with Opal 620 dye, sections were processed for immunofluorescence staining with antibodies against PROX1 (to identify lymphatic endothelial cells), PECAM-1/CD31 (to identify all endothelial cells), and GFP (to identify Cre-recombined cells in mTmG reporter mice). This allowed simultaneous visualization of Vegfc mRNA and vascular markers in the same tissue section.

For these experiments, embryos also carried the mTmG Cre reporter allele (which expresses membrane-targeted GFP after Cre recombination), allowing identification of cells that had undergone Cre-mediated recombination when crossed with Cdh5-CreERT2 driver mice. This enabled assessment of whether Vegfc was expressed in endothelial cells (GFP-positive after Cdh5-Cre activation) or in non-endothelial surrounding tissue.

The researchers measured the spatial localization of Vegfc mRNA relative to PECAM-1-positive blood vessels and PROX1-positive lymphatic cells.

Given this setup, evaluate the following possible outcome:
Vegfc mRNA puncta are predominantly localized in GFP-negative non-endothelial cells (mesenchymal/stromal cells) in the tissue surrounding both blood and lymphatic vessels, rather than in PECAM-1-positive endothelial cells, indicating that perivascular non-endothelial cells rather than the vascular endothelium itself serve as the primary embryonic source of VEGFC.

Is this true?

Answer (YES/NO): NO